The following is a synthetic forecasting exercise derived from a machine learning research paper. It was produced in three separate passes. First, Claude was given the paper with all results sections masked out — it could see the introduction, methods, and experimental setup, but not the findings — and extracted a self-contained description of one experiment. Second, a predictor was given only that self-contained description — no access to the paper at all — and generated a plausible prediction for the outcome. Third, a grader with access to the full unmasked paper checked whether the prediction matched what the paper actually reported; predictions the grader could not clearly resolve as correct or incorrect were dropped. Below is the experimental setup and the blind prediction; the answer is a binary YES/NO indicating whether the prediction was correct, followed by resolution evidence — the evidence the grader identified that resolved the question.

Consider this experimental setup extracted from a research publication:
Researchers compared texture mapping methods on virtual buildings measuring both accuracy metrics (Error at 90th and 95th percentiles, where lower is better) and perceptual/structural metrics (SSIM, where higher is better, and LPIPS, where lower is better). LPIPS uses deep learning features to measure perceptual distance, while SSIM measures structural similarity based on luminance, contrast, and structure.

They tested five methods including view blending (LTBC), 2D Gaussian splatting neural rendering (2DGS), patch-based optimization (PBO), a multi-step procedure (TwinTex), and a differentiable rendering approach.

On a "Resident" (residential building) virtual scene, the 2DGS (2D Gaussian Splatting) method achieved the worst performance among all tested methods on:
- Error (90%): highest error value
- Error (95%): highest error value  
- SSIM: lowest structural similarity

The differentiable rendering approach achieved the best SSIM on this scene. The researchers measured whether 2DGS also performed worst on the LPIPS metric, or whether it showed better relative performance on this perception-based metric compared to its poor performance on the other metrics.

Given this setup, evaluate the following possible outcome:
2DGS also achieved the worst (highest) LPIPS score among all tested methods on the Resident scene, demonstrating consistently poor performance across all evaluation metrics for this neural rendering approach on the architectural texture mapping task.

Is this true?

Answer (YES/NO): YES